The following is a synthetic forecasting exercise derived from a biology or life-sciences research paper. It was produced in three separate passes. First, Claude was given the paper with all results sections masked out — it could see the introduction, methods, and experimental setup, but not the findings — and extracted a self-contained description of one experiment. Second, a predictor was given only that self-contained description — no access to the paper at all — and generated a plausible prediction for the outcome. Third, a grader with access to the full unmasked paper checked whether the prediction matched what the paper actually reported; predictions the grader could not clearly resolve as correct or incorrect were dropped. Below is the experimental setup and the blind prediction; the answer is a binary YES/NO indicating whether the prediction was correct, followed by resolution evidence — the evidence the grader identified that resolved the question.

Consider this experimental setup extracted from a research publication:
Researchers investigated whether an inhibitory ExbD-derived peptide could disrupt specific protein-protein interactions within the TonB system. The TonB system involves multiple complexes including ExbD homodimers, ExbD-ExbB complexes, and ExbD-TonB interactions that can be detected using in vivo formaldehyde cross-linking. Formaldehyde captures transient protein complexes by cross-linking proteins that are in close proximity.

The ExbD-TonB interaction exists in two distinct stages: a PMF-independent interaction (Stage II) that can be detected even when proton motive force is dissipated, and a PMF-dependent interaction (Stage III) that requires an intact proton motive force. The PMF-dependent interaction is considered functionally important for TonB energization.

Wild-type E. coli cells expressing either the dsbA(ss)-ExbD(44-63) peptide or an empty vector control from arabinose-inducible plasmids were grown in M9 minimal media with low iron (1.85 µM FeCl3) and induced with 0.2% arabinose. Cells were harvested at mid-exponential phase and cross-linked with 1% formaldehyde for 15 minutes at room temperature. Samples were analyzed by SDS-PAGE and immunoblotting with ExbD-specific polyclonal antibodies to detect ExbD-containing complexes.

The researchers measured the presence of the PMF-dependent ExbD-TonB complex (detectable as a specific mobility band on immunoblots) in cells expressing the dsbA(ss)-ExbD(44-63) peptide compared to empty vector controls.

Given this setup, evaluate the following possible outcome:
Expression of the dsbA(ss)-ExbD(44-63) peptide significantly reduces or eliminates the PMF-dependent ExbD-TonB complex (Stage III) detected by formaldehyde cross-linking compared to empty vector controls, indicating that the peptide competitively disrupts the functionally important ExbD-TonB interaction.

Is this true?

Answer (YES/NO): YES